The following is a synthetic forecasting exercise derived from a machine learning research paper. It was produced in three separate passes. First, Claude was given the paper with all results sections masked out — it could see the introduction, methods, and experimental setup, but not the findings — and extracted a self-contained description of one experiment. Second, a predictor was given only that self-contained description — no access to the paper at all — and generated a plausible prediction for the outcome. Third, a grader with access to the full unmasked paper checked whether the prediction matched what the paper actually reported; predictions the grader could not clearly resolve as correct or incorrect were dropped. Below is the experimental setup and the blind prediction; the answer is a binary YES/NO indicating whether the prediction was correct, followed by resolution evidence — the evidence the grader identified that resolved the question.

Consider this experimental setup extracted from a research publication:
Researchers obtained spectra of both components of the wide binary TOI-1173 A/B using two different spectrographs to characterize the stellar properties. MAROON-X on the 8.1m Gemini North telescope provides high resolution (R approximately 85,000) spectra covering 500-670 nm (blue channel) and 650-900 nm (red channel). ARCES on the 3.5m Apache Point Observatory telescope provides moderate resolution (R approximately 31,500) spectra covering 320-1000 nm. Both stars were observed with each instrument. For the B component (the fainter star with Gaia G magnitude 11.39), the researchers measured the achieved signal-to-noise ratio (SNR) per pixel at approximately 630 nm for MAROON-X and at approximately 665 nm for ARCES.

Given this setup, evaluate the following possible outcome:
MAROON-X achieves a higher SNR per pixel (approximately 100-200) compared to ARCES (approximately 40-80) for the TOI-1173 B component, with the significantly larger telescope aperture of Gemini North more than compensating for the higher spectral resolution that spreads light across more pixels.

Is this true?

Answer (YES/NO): NO